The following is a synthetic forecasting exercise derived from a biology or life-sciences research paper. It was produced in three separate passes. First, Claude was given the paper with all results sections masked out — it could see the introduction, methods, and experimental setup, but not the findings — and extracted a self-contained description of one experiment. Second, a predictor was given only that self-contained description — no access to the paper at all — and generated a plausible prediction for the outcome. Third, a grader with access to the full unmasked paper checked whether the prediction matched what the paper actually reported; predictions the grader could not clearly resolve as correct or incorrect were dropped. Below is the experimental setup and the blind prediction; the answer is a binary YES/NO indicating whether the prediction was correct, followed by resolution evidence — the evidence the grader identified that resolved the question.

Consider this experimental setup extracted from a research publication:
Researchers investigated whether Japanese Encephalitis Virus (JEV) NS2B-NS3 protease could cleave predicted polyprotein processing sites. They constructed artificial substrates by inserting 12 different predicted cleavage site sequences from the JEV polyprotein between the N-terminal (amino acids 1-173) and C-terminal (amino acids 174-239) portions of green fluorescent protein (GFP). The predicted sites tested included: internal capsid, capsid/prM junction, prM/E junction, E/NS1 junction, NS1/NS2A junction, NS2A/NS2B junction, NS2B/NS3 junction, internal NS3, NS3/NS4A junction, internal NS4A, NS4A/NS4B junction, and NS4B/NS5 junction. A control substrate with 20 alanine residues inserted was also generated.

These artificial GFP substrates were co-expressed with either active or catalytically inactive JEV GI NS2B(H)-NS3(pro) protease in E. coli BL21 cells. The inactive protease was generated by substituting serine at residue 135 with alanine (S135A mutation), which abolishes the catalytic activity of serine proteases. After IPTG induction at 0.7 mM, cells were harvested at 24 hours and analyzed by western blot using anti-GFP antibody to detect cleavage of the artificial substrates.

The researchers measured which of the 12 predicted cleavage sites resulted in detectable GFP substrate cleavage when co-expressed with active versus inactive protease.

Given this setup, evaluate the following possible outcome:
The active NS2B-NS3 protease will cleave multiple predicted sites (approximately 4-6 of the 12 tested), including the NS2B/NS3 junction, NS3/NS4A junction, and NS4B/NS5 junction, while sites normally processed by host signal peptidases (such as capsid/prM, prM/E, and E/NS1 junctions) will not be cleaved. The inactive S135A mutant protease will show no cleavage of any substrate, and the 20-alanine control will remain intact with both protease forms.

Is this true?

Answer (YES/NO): NO